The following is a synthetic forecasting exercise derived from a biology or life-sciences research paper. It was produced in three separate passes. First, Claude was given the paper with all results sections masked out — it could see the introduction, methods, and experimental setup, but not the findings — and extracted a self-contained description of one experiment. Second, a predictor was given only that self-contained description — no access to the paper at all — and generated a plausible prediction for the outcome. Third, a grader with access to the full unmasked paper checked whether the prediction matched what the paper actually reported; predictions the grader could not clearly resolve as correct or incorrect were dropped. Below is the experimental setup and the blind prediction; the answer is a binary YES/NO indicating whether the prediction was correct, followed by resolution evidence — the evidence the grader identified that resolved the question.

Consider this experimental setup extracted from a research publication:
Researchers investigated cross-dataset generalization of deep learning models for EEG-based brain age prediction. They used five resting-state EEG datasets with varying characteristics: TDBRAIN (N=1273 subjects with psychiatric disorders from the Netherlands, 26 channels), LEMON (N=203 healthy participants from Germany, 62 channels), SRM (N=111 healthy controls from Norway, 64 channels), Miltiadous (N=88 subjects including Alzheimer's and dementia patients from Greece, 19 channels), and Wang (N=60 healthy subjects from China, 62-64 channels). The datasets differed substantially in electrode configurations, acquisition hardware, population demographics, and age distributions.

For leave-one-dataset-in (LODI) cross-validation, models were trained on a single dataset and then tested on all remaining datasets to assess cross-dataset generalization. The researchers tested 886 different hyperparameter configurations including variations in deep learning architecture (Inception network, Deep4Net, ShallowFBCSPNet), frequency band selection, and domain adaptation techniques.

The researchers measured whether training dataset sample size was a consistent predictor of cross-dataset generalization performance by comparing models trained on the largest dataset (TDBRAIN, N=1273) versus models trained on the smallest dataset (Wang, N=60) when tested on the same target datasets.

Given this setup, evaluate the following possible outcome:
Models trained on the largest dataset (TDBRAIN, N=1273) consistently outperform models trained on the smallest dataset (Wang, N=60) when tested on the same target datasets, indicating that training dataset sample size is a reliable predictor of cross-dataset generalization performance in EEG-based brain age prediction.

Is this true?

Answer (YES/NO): NO